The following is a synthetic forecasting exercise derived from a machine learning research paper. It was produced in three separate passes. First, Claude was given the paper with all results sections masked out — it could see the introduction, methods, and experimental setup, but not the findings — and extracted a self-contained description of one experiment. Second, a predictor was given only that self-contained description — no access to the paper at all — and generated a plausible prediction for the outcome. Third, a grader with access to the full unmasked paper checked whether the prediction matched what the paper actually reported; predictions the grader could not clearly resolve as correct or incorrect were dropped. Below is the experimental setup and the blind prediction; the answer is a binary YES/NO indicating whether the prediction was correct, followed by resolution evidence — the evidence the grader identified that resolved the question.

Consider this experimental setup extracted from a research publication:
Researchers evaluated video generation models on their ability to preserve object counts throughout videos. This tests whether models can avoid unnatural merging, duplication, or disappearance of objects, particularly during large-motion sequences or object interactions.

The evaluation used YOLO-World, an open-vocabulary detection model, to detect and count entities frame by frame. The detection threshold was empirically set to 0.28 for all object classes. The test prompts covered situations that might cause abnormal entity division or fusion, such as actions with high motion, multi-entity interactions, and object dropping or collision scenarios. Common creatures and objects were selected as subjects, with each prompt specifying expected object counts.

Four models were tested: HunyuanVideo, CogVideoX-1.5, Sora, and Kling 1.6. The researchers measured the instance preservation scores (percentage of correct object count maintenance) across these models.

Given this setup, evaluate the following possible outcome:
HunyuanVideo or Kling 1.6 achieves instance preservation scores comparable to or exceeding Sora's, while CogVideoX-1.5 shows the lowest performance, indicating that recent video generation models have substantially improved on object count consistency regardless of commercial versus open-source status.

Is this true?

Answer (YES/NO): YES